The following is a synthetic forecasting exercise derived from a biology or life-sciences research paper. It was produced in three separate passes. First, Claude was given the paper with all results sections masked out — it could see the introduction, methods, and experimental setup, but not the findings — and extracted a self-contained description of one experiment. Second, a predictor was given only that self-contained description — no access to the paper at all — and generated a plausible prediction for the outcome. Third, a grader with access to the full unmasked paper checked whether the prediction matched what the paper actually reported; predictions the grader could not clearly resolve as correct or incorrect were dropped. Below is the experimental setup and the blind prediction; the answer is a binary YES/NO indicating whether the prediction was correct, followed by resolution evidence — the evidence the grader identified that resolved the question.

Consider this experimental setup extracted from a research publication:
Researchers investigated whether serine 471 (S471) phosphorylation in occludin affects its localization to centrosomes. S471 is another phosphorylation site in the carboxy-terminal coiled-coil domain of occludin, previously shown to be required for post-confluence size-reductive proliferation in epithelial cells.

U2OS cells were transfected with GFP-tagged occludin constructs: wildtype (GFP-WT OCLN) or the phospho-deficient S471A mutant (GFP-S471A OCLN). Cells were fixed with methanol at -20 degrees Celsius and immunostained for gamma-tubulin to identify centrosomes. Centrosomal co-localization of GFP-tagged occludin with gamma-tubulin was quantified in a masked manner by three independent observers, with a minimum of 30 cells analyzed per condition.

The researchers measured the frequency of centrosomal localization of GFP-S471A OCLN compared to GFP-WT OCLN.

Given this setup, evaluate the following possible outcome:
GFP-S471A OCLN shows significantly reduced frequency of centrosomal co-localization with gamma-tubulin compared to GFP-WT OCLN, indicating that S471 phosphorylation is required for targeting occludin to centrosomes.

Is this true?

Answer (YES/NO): NO